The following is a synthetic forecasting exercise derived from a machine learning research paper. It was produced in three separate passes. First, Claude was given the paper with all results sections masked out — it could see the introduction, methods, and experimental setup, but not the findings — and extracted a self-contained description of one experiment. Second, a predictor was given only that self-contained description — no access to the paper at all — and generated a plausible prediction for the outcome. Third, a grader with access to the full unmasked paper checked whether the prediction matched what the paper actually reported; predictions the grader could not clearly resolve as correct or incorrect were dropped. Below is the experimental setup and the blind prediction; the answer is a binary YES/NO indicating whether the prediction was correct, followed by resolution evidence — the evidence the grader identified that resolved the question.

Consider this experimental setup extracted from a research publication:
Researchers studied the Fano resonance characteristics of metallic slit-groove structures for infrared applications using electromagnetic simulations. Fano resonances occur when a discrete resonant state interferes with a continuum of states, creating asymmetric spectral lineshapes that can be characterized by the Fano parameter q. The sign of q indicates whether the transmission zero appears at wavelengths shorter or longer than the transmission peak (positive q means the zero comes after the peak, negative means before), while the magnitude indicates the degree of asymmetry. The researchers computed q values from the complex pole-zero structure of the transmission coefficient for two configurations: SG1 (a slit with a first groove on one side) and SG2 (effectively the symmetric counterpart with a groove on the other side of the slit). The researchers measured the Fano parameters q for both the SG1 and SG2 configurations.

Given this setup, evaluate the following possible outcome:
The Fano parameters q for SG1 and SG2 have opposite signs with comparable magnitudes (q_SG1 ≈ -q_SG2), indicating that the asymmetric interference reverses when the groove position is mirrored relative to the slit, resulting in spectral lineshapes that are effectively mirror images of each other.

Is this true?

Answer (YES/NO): YES